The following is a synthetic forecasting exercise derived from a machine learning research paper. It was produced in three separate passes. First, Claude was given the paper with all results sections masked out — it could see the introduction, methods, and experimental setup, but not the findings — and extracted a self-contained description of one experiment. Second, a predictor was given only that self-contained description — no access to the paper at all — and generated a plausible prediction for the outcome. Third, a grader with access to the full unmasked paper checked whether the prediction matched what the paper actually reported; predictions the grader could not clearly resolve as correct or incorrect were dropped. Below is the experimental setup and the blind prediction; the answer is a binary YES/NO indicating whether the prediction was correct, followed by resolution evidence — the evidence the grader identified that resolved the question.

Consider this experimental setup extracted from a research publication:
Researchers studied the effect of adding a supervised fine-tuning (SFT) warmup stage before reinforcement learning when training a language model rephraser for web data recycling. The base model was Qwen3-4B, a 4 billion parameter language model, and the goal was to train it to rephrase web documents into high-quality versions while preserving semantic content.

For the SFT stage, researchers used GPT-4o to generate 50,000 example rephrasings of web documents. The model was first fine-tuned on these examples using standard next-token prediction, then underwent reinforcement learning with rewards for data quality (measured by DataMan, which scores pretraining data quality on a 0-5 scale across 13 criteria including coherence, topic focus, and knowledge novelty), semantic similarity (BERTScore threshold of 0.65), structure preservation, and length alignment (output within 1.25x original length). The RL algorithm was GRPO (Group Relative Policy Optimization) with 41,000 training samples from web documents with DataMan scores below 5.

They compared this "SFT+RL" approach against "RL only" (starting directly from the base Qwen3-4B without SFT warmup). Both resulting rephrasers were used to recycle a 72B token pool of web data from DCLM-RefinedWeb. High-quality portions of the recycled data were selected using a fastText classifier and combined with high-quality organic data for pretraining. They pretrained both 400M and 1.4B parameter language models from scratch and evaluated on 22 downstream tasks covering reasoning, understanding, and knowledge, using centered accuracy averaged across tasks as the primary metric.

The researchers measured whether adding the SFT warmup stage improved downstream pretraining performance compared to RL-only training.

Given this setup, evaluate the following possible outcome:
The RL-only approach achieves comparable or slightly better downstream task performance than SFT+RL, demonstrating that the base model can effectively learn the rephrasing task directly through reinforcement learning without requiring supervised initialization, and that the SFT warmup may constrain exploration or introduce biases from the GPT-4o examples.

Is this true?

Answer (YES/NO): YES